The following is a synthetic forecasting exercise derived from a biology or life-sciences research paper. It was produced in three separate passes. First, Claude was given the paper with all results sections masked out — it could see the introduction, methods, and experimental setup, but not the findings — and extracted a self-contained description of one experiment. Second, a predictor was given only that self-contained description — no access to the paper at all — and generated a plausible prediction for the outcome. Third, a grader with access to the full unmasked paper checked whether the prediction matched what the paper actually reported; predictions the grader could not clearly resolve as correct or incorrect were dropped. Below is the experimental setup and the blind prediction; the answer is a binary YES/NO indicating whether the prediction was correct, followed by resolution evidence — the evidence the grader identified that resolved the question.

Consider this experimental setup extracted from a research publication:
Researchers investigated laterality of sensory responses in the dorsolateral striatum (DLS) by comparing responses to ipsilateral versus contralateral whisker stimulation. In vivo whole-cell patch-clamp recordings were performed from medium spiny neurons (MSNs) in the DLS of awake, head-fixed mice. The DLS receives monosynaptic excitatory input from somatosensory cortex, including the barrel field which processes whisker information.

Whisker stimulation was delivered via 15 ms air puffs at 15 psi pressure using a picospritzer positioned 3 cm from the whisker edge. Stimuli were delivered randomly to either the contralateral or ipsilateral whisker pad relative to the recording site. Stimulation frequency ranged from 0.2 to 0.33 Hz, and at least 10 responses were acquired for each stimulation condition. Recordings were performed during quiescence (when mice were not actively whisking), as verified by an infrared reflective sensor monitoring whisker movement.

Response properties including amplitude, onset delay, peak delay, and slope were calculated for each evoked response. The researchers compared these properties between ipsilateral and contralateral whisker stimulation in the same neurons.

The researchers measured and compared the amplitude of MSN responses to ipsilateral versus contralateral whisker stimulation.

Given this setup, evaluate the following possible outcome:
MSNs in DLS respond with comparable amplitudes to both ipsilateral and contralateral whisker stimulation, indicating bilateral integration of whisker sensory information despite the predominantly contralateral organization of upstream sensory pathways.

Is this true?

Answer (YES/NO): NO